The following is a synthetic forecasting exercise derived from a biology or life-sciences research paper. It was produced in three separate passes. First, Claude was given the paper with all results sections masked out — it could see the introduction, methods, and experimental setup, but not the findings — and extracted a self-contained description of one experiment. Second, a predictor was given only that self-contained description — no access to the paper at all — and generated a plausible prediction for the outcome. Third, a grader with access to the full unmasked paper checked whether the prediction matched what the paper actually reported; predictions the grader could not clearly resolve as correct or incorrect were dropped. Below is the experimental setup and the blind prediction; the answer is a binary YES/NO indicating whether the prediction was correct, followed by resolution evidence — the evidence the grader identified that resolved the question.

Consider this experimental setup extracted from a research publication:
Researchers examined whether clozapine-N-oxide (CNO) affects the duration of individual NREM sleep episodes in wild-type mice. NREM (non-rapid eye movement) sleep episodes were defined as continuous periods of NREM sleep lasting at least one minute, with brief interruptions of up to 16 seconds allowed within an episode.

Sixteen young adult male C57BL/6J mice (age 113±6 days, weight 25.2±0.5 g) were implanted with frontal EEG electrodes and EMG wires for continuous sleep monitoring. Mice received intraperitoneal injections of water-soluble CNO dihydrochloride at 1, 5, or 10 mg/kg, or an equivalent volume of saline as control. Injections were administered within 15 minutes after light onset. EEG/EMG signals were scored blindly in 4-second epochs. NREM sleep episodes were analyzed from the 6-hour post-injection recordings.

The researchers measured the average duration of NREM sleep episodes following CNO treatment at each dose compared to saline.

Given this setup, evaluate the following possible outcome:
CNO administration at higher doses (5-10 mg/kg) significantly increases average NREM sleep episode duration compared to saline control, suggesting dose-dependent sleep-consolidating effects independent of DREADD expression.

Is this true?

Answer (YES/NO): YES